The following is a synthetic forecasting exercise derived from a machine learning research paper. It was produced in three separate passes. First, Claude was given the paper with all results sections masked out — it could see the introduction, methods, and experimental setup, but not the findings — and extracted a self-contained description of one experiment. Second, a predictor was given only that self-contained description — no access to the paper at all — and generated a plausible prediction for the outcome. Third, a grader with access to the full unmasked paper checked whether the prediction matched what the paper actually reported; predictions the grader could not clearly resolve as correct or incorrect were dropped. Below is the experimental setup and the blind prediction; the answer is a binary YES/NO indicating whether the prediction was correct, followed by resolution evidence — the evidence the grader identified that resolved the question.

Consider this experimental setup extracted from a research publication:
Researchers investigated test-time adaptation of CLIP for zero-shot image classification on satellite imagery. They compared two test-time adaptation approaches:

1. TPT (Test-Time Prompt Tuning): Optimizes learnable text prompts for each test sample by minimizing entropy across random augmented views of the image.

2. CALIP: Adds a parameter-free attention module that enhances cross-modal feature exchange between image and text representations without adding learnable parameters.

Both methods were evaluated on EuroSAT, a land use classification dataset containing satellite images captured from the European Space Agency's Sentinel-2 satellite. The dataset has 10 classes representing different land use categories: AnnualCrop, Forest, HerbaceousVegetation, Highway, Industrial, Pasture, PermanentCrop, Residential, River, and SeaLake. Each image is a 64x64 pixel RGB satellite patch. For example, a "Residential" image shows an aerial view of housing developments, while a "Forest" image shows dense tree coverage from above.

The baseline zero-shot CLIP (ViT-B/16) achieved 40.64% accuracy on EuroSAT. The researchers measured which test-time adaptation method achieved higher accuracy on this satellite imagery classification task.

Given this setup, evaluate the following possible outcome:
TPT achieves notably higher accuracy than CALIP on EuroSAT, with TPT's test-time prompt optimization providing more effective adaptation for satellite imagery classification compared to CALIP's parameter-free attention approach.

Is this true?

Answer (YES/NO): NO